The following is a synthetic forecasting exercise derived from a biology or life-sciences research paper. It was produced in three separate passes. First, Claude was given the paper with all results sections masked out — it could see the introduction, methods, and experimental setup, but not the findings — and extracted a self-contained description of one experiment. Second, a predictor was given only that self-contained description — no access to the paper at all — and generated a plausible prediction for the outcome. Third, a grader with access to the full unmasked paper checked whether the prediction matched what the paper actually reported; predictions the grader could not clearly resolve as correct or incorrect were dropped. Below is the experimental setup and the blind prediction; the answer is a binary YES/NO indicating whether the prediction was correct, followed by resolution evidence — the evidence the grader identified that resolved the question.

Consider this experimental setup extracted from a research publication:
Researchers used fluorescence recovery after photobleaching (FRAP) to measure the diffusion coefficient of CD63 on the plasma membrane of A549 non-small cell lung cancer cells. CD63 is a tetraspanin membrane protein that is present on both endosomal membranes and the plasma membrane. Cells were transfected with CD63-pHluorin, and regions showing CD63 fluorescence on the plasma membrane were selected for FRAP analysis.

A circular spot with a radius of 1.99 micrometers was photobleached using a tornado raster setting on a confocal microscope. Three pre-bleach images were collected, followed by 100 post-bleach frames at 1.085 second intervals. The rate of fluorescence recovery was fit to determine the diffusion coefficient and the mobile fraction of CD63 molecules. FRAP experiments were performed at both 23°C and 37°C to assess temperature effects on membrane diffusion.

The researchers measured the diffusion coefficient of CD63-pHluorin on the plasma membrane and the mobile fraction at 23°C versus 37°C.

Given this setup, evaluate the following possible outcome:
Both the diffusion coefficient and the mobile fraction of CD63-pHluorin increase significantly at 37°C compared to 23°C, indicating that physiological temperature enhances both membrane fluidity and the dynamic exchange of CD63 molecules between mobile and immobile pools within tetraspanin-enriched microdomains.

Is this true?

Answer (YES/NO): NO